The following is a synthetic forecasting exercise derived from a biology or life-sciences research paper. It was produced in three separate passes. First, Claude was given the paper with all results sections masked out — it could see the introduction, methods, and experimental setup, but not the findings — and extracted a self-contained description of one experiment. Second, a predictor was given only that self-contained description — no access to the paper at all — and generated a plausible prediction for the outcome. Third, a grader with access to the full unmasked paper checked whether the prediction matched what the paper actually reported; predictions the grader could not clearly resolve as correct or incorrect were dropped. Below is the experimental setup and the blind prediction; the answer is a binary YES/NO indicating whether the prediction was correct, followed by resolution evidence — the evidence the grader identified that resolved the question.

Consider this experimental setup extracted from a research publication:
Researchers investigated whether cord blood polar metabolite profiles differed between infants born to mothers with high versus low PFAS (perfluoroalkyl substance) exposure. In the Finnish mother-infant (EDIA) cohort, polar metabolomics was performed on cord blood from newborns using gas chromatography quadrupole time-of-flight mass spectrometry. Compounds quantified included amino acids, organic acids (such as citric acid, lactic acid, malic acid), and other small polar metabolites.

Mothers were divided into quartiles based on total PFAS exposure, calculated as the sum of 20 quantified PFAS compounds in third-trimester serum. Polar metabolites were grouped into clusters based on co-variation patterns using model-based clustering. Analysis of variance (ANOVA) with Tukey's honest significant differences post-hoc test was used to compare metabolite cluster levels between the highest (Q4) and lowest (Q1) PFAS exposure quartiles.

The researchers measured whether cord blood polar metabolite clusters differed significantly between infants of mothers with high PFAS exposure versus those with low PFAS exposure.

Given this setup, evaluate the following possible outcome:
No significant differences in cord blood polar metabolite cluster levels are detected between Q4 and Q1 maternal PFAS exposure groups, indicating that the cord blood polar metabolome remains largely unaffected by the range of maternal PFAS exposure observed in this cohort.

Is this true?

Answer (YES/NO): NO